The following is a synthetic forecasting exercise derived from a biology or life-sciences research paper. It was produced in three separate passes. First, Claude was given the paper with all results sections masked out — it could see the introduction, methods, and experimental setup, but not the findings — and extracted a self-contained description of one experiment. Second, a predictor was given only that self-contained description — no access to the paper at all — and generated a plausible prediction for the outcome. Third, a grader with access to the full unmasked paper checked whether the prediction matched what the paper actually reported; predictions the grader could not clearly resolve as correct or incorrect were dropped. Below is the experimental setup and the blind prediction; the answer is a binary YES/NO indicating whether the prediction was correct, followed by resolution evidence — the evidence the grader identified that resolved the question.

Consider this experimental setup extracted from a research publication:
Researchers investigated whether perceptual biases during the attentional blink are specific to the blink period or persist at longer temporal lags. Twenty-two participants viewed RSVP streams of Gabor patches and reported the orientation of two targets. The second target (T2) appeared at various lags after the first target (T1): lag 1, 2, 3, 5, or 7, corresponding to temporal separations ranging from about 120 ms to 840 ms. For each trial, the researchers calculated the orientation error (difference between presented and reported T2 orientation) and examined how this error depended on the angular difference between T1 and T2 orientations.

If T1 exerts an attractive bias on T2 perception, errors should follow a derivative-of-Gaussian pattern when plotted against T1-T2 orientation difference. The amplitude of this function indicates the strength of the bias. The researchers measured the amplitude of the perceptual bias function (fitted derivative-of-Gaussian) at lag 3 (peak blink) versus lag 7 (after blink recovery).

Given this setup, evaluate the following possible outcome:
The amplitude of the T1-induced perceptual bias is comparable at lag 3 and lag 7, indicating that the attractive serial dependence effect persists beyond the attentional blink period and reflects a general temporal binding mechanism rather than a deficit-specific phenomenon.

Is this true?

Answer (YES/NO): NO